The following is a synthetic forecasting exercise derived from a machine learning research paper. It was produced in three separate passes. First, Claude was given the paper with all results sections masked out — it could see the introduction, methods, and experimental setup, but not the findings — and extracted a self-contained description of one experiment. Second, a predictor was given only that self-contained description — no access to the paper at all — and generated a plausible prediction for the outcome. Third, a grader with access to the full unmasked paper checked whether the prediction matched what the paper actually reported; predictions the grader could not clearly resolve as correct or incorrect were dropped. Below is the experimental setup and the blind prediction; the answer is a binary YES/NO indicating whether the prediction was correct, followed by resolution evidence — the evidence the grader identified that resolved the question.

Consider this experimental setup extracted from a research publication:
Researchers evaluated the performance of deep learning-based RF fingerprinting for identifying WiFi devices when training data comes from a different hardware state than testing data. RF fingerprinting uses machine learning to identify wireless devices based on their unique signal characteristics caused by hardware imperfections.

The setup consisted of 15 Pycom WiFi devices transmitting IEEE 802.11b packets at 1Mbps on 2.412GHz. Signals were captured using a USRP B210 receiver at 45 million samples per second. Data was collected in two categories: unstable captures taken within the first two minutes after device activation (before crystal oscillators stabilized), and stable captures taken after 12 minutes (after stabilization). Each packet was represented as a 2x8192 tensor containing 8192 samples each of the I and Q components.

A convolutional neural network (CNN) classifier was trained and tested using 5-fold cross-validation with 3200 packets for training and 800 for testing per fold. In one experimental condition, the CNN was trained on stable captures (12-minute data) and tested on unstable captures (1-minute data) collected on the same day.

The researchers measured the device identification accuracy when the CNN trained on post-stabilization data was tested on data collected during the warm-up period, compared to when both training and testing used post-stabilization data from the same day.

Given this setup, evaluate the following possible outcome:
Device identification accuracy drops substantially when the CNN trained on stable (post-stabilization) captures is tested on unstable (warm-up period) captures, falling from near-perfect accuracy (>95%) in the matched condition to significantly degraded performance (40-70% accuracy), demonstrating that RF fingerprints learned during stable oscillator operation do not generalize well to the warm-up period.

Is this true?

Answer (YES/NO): NO